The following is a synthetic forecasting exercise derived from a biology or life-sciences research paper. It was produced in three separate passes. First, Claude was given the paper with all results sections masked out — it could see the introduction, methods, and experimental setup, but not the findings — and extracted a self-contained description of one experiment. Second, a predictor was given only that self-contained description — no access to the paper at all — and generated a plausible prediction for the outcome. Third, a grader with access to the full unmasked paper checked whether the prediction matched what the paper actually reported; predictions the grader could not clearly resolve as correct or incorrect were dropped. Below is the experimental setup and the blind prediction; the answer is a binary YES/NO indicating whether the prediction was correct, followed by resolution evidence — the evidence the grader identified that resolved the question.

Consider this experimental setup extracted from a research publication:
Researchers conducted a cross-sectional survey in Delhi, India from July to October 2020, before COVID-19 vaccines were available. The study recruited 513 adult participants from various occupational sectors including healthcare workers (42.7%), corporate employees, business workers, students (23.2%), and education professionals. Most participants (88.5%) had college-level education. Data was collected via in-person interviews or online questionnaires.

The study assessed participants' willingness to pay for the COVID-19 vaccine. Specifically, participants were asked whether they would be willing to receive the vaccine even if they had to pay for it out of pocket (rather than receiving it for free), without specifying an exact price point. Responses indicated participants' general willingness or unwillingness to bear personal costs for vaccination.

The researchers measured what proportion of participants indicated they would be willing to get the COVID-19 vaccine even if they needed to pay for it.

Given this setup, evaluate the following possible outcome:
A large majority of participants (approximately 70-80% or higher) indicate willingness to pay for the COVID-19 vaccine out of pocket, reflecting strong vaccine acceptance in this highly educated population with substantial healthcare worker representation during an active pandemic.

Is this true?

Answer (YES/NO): YES